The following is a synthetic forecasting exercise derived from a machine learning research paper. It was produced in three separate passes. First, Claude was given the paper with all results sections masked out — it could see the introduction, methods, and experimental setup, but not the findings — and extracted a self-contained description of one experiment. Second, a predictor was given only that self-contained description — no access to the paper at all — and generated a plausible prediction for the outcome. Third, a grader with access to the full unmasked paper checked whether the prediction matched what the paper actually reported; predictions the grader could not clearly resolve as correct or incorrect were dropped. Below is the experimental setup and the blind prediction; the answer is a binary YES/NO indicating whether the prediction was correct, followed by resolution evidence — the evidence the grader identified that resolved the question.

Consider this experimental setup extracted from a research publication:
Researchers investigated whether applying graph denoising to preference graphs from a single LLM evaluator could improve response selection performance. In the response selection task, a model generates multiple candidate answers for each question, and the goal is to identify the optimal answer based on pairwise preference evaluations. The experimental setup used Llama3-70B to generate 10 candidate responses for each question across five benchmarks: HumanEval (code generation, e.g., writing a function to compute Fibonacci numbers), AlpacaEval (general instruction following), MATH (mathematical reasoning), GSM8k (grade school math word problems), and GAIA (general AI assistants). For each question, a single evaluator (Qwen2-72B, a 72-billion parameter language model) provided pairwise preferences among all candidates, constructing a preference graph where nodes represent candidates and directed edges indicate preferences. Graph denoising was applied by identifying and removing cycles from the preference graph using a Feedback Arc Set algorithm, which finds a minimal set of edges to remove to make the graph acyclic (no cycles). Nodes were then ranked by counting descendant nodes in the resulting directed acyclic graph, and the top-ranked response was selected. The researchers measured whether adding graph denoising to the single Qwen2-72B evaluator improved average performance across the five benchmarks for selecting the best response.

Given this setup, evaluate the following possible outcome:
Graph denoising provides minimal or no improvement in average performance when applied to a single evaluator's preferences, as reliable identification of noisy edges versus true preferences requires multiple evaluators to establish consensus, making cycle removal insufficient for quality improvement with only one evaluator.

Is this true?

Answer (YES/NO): NO